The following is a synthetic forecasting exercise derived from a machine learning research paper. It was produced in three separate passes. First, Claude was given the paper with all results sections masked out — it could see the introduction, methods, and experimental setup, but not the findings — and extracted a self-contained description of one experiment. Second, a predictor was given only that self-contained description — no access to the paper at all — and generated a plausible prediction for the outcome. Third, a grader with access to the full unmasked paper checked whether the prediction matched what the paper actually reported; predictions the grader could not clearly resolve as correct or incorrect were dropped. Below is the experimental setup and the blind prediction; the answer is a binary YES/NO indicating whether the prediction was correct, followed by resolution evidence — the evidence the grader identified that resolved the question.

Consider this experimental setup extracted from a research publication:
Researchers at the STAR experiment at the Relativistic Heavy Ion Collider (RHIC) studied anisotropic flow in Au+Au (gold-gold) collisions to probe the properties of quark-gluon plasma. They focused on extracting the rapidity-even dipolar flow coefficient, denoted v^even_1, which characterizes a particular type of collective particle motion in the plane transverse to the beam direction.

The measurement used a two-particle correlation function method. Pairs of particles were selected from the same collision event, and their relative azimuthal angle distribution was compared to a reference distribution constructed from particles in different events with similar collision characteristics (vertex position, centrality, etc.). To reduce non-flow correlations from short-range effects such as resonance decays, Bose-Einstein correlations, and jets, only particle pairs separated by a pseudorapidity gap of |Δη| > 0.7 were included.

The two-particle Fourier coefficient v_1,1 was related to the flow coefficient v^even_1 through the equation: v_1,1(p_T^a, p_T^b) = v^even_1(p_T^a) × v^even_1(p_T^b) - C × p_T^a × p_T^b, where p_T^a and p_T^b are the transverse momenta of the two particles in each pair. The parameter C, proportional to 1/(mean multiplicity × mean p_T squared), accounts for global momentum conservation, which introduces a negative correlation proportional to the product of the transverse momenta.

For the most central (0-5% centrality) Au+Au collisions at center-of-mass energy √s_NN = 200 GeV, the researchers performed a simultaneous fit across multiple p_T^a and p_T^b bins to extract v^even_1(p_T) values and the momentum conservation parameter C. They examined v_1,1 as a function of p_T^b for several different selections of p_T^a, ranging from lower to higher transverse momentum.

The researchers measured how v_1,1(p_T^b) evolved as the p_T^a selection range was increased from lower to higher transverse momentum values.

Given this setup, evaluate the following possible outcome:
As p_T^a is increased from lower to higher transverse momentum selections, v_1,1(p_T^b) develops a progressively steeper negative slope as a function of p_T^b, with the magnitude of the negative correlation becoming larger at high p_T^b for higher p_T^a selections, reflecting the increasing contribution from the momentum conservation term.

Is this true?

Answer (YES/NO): NO